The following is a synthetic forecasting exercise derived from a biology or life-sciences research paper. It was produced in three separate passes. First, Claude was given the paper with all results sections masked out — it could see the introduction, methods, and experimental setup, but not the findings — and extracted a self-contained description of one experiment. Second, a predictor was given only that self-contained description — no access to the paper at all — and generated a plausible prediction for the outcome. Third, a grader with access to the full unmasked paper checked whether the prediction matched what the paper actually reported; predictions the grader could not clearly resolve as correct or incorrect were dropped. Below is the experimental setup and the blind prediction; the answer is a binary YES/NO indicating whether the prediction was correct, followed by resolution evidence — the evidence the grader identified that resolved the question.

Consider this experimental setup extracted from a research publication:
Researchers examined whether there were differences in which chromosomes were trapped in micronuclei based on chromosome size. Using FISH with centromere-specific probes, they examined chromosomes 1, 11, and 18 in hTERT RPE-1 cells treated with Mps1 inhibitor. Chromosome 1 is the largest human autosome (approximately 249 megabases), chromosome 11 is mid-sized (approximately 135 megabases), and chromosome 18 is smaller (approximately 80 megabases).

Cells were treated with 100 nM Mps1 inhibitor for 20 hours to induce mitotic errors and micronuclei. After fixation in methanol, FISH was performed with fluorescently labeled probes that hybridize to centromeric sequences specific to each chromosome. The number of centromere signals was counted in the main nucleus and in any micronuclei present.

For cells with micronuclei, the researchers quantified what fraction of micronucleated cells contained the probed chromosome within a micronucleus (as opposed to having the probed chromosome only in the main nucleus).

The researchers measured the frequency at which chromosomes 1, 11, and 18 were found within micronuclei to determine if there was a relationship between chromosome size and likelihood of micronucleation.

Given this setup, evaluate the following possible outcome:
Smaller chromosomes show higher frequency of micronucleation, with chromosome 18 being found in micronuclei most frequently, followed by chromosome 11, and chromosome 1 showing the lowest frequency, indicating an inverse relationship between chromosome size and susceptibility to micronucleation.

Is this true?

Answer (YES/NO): NO